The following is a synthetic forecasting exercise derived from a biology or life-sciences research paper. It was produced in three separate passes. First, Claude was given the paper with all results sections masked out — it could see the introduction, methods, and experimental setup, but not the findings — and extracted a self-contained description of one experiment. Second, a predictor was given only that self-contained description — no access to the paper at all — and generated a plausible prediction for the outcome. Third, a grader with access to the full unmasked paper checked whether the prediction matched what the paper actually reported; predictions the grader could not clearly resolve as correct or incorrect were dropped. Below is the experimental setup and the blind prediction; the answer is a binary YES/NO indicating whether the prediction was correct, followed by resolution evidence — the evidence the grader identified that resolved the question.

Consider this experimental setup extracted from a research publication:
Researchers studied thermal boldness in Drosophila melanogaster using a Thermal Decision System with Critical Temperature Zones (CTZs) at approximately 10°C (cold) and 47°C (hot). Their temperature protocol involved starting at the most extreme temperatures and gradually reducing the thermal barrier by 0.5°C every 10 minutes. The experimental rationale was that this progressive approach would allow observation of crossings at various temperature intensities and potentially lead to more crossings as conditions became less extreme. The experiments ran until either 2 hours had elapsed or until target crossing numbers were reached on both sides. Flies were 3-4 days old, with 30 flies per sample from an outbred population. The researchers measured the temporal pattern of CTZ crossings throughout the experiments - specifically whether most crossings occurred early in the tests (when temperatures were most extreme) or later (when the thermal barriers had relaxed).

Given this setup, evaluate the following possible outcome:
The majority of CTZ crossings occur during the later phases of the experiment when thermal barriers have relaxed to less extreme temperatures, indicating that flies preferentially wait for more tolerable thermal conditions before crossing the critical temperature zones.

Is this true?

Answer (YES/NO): NO